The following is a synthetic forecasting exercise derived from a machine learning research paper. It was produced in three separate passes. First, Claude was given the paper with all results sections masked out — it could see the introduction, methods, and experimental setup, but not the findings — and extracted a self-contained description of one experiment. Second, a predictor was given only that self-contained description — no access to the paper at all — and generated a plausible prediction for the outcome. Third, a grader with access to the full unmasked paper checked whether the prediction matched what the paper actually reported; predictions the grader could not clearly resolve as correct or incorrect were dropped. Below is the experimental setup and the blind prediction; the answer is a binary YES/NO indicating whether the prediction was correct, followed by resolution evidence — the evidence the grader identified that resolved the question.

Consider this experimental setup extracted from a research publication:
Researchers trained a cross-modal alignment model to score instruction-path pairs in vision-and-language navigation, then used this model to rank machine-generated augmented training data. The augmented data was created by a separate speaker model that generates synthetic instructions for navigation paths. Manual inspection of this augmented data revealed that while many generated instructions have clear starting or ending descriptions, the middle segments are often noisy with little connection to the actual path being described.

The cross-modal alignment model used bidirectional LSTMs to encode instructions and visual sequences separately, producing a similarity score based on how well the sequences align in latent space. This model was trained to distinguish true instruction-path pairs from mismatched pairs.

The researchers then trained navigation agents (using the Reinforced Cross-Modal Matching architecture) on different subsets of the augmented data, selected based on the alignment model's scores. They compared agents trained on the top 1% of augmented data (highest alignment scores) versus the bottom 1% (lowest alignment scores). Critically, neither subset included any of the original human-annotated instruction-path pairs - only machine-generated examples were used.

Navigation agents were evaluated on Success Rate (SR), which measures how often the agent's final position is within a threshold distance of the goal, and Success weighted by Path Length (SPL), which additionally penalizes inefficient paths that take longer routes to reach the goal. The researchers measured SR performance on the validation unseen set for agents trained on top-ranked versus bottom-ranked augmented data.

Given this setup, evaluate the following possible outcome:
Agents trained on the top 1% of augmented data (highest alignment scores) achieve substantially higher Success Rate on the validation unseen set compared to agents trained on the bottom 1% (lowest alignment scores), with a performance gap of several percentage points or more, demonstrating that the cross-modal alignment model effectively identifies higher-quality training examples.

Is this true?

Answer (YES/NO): YES